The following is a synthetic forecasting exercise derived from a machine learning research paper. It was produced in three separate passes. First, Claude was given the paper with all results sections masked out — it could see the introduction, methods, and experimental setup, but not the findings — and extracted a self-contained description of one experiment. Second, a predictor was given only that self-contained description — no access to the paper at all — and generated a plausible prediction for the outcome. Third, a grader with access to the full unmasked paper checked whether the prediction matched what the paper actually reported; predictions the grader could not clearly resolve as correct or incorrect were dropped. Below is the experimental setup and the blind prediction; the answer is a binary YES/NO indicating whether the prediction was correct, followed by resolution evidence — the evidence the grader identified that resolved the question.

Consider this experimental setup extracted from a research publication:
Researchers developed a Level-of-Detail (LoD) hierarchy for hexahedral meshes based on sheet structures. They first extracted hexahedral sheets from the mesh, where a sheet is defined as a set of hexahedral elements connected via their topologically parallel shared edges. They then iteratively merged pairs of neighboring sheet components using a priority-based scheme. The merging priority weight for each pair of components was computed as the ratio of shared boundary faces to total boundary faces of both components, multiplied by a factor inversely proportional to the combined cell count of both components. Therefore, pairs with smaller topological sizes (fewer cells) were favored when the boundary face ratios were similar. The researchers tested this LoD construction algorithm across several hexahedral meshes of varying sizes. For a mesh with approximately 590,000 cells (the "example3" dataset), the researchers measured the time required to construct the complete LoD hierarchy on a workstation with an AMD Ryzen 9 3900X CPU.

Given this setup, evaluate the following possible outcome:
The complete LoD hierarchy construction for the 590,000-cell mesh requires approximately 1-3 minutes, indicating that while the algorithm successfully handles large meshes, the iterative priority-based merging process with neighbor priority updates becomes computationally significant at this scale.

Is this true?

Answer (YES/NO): NO